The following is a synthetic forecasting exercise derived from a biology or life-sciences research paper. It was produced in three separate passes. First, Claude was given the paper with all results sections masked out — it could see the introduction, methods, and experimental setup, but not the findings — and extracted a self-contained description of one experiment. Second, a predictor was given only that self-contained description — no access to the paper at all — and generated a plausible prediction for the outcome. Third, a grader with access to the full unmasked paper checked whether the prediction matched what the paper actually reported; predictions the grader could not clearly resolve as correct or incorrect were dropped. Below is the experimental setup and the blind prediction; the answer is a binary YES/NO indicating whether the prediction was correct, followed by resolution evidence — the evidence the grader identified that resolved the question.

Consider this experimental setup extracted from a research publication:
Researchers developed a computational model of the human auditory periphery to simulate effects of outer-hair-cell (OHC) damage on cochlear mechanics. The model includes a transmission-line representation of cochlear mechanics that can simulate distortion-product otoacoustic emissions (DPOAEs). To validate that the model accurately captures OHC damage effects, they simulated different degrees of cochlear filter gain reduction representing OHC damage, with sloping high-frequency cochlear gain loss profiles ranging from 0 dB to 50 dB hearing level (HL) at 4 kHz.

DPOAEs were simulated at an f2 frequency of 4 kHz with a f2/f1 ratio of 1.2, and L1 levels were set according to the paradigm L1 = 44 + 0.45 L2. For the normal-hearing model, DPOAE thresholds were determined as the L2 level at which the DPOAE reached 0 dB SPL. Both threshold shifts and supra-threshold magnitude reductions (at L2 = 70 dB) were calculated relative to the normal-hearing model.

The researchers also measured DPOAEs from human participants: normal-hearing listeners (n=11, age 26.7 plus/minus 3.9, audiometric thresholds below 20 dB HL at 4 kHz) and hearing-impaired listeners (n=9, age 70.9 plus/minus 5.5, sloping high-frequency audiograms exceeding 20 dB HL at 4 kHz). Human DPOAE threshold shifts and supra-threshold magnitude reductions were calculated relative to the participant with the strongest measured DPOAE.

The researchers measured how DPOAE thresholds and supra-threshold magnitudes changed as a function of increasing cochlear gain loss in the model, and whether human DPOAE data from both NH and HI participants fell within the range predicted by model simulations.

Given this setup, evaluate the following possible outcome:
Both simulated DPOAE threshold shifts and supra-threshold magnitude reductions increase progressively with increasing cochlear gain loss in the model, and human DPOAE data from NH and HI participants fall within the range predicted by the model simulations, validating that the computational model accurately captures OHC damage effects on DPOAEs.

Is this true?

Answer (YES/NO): YES